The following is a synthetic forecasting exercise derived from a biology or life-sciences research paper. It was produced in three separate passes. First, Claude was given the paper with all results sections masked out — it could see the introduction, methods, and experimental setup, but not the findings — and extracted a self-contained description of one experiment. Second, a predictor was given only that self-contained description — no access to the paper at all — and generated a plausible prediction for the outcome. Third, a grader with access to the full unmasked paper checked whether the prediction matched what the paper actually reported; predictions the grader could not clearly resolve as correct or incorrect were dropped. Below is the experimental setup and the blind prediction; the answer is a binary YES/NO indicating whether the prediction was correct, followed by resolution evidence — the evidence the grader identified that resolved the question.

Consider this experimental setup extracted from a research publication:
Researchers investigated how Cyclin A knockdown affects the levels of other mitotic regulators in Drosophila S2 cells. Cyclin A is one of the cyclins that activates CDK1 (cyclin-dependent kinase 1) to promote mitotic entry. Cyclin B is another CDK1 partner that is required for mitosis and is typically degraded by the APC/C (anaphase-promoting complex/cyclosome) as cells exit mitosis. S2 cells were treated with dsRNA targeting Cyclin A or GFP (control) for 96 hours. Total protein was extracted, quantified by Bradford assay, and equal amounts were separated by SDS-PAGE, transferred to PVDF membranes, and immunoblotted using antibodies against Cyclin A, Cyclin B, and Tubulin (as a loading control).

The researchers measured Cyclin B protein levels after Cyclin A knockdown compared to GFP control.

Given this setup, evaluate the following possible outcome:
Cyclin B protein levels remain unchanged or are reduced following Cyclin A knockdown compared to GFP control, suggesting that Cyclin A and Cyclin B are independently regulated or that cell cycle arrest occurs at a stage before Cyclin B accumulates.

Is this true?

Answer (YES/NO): YES